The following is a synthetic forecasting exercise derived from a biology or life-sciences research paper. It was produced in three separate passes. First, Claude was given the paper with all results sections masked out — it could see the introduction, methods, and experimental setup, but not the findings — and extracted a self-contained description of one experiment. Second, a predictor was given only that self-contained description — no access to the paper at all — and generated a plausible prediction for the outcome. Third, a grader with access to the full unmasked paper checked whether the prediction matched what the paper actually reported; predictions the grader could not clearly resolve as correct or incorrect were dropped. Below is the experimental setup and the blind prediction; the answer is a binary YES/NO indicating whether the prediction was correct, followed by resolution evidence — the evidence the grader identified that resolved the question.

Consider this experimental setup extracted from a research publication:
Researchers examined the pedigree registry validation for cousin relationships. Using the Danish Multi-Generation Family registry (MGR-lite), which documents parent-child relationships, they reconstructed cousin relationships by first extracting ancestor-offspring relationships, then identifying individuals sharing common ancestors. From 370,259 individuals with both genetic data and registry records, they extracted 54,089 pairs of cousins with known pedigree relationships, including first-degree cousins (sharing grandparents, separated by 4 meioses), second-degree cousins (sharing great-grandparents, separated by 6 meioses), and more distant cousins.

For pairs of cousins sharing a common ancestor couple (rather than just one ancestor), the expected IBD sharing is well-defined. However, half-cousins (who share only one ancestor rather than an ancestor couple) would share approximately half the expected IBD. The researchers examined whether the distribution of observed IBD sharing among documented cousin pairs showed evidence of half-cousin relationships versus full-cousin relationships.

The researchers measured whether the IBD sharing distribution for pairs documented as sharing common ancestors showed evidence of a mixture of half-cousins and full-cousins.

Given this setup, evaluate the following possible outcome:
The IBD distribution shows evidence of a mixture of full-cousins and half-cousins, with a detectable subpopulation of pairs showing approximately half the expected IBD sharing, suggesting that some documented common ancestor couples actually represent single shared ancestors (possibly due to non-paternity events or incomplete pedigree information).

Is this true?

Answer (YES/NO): YES